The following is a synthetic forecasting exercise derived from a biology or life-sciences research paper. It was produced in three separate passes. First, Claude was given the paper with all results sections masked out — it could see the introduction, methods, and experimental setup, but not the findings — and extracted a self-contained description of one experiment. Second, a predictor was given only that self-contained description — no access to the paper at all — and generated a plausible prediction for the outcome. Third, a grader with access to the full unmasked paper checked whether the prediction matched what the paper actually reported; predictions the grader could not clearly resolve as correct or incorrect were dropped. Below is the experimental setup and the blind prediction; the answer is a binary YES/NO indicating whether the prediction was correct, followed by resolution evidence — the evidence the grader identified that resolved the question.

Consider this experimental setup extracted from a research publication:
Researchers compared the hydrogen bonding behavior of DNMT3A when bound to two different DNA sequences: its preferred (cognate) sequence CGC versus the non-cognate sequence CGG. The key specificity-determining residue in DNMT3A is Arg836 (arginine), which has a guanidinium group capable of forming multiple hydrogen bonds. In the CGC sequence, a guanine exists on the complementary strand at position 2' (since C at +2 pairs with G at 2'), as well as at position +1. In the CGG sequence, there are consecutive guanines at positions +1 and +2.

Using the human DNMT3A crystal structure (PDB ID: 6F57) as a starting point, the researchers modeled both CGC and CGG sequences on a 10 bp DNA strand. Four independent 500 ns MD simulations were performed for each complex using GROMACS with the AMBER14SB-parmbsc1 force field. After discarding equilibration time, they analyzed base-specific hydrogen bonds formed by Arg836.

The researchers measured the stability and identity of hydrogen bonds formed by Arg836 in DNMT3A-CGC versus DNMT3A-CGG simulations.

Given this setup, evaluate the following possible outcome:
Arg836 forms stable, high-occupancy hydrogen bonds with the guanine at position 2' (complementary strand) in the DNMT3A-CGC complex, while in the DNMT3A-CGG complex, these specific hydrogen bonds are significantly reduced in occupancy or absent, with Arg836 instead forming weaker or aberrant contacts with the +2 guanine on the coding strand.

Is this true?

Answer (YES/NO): YES